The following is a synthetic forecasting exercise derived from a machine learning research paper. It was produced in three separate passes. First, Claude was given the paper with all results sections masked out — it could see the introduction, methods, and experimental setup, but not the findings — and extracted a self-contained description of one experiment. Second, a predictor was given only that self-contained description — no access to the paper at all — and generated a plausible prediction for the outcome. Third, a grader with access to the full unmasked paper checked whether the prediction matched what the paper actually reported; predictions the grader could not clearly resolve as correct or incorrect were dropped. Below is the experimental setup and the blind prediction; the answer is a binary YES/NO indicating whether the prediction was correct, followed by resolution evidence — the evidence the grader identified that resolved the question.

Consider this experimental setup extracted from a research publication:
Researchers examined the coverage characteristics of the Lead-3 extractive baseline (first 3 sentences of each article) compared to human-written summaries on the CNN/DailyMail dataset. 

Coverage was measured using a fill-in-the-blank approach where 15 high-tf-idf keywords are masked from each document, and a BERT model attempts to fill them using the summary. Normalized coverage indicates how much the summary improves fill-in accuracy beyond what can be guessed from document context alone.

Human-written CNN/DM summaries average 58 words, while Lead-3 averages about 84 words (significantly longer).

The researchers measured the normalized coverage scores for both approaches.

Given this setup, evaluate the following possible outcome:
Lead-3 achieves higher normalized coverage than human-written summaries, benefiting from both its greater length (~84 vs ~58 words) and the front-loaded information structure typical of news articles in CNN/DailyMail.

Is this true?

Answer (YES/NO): YES